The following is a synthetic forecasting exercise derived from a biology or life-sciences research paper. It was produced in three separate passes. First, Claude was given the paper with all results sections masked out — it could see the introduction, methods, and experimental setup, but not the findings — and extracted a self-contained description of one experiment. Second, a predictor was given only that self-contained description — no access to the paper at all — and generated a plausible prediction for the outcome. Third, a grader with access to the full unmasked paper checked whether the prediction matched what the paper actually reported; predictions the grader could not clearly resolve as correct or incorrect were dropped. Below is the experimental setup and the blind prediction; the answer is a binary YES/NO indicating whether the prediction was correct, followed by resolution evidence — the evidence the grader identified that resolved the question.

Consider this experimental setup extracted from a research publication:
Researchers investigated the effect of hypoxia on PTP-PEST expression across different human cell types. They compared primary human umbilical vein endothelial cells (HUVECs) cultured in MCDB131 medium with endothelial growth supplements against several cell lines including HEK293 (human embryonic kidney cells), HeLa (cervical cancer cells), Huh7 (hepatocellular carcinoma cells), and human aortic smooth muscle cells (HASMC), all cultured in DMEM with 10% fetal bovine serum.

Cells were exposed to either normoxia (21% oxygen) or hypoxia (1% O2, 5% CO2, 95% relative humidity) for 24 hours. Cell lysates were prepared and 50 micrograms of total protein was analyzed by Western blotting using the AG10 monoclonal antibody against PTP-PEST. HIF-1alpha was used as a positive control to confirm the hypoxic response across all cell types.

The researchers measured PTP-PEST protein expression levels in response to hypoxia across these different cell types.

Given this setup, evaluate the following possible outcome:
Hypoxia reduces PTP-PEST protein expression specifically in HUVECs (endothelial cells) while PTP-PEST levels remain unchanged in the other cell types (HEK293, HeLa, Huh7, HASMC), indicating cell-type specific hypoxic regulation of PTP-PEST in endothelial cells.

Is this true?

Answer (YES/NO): NO